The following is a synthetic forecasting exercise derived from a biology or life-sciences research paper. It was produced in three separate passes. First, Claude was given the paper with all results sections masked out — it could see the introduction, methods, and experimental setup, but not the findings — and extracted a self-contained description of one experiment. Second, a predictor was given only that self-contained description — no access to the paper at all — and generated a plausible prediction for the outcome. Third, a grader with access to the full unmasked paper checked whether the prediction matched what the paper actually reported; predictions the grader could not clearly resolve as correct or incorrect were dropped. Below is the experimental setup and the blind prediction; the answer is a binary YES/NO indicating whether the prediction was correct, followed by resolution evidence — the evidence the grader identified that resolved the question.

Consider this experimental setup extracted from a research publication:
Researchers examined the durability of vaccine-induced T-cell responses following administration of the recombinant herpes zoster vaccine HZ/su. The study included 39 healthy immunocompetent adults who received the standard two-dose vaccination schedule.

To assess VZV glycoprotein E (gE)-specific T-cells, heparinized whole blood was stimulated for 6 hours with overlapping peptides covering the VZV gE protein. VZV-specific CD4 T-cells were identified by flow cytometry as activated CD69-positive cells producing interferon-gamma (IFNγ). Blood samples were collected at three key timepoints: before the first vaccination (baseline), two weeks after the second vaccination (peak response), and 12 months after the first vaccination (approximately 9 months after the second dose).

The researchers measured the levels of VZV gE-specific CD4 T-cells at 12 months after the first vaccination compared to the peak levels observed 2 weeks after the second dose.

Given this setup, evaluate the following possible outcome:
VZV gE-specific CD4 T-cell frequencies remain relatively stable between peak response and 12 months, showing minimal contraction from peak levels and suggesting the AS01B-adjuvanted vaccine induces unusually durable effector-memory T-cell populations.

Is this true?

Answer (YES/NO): NO